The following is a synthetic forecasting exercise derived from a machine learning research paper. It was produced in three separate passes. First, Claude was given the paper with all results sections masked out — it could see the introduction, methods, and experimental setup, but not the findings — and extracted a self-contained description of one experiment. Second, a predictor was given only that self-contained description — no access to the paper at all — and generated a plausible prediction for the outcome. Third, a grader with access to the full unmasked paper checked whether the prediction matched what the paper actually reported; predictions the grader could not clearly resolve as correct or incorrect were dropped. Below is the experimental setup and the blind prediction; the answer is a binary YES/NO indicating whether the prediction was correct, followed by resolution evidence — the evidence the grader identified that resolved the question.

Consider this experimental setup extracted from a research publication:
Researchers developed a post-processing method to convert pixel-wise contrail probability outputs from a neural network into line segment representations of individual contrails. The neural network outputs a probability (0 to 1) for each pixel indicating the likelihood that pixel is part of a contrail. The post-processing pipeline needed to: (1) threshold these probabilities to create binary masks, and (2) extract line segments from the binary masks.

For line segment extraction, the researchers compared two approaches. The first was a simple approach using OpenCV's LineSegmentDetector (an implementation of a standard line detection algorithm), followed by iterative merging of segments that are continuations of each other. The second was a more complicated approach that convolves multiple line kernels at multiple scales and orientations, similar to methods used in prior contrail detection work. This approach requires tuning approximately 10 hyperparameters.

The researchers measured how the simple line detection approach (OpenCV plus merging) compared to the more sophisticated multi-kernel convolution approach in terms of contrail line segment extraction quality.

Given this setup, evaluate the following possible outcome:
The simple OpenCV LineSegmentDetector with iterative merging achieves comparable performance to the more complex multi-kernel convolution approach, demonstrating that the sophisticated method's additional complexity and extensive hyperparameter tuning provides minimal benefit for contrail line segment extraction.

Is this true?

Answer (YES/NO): YES